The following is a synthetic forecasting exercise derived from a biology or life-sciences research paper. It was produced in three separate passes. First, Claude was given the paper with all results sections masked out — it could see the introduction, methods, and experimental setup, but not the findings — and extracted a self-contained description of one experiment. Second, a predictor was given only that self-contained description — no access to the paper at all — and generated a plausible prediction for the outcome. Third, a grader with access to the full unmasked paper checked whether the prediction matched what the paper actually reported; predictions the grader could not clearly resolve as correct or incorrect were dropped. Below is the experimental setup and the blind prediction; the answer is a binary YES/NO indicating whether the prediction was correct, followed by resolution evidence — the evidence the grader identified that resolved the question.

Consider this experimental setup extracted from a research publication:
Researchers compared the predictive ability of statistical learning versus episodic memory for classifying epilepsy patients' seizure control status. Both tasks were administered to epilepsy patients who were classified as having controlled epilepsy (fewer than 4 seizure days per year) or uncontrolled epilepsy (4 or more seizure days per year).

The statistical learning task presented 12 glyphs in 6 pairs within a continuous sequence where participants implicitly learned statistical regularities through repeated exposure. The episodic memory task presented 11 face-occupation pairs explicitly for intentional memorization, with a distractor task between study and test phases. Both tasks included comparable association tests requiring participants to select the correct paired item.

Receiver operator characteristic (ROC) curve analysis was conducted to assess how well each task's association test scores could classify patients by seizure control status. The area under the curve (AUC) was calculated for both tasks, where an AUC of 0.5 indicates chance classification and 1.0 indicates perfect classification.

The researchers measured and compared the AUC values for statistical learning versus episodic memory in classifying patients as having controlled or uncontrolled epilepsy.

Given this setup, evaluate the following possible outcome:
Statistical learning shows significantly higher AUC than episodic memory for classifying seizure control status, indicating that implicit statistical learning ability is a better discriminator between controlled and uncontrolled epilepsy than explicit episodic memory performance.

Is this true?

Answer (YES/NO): YES